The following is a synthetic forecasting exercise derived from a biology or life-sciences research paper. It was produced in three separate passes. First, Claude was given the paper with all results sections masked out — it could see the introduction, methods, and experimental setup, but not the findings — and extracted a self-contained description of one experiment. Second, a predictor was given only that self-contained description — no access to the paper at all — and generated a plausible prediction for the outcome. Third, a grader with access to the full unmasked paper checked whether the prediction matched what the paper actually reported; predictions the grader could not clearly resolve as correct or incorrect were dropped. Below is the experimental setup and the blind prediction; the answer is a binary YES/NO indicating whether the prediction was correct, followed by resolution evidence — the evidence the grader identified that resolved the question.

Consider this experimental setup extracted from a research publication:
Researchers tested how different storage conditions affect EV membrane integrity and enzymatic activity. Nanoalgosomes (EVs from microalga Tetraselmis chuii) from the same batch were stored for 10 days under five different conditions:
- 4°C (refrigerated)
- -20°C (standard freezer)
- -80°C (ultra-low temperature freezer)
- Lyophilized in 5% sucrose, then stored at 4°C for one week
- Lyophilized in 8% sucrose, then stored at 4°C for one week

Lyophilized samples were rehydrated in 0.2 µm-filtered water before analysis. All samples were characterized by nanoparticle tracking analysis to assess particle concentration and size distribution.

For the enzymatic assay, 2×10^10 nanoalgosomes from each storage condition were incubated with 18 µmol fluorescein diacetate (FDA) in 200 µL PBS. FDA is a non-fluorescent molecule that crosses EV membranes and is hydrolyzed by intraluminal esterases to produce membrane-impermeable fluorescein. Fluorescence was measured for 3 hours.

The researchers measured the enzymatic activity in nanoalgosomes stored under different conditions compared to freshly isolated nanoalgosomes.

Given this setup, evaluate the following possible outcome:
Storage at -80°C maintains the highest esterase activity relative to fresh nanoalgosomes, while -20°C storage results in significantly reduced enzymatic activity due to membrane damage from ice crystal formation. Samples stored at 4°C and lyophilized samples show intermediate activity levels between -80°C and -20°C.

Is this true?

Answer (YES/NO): NO